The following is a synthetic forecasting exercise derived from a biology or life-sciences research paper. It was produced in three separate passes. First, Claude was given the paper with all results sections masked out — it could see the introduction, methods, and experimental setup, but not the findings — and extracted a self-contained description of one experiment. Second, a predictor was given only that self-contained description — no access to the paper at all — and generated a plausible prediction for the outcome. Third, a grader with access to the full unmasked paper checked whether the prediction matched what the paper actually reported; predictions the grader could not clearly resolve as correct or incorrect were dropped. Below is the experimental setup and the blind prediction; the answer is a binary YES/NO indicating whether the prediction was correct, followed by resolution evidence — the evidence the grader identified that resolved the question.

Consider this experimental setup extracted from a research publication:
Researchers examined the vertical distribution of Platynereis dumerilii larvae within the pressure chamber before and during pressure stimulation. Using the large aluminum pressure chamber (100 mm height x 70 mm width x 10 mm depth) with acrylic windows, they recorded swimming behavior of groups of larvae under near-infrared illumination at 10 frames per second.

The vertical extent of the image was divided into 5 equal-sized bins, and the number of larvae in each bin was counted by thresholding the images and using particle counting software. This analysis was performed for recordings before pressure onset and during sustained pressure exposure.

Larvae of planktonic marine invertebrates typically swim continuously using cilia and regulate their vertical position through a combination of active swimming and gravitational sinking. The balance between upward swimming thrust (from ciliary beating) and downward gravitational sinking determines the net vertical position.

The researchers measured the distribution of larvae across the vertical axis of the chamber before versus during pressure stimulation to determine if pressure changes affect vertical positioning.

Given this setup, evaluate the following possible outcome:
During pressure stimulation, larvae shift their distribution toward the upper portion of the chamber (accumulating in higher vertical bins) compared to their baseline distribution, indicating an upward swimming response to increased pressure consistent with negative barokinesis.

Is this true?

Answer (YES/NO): YES